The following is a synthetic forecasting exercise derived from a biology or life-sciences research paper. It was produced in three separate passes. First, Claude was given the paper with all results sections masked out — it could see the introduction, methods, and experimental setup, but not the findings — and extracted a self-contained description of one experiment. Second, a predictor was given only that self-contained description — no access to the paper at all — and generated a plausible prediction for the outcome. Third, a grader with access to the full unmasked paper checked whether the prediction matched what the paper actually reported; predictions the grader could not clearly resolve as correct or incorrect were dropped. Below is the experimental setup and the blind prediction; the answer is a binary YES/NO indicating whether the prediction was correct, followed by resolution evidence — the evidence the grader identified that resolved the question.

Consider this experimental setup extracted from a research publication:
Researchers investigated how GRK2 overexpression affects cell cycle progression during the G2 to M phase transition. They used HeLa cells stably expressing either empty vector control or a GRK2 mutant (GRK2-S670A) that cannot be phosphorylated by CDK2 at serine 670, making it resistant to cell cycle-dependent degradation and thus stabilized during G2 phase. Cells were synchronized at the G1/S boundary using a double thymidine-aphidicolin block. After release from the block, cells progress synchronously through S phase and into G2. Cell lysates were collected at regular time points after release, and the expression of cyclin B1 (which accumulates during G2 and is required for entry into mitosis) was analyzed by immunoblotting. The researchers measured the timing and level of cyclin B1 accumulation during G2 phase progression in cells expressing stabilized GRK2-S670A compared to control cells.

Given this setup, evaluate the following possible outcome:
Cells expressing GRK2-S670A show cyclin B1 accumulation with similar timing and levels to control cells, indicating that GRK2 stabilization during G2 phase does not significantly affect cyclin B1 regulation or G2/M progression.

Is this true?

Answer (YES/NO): NO